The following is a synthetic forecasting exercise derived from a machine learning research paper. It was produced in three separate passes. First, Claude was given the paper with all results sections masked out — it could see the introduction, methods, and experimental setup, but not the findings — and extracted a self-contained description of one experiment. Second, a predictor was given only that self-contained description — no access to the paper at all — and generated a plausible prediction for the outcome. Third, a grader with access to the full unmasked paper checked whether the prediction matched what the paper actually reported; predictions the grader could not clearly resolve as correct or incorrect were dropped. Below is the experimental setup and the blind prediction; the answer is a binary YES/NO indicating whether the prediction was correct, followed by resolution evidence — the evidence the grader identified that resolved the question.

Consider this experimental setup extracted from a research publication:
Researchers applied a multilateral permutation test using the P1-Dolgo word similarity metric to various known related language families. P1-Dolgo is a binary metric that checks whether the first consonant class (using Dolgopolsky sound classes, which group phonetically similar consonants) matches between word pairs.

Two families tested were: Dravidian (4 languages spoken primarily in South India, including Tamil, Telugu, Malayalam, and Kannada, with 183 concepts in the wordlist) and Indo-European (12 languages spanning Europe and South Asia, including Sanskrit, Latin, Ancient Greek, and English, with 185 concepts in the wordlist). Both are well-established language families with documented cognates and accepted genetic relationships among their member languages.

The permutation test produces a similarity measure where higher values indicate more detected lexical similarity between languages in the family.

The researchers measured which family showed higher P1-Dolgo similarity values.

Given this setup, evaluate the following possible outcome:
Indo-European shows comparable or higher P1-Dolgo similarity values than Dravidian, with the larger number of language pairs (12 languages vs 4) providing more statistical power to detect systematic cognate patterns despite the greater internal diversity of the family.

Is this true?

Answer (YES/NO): NO